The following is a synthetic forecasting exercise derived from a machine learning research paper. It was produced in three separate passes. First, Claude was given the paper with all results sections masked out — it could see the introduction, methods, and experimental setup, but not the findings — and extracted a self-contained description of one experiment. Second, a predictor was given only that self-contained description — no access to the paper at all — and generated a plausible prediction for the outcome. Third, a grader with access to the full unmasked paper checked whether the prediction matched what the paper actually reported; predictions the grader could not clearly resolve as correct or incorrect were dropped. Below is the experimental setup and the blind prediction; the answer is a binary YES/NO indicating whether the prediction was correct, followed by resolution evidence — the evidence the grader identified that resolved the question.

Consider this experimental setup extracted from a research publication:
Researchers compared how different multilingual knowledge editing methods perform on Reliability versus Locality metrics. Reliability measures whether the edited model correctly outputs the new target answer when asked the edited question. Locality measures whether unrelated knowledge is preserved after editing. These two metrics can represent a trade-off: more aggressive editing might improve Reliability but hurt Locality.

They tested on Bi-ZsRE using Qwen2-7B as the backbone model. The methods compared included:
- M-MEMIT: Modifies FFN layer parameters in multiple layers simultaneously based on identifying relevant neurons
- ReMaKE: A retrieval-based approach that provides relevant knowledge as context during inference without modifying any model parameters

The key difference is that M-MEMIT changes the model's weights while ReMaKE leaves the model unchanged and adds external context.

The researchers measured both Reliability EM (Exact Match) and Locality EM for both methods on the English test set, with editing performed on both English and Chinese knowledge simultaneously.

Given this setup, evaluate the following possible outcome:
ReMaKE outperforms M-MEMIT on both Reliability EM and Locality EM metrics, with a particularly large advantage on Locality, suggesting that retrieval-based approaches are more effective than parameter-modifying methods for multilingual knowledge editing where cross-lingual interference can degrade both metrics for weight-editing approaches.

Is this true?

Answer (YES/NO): NO